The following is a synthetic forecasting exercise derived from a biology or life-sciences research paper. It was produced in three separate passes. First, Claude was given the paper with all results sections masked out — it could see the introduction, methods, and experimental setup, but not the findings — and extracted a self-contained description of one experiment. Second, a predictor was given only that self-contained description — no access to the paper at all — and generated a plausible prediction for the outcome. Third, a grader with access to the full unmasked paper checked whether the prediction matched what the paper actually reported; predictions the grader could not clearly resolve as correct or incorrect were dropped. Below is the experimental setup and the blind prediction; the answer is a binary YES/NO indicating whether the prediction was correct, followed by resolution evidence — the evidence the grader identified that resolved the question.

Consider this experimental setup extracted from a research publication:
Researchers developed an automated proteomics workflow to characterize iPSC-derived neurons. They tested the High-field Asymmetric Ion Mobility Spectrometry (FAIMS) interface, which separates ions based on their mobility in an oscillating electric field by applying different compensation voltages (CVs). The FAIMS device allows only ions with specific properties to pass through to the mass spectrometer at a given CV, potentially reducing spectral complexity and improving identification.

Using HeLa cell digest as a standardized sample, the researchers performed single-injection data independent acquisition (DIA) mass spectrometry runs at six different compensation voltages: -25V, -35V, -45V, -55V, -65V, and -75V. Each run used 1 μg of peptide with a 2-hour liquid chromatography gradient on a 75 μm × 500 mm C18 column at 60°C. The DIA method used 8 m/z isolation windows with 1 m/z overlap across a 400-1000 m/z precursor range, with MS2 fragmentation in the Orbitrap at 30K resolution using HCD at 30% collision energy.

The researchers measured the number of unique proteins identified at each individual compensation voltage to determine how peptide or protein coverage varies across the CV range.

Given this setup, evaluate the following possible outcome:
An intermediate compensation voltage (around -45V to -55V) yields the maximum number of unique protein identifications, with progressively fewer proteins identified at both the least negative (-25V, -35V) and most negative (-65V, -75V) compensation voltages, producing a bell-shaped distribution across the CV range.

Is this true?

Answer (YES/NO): NO